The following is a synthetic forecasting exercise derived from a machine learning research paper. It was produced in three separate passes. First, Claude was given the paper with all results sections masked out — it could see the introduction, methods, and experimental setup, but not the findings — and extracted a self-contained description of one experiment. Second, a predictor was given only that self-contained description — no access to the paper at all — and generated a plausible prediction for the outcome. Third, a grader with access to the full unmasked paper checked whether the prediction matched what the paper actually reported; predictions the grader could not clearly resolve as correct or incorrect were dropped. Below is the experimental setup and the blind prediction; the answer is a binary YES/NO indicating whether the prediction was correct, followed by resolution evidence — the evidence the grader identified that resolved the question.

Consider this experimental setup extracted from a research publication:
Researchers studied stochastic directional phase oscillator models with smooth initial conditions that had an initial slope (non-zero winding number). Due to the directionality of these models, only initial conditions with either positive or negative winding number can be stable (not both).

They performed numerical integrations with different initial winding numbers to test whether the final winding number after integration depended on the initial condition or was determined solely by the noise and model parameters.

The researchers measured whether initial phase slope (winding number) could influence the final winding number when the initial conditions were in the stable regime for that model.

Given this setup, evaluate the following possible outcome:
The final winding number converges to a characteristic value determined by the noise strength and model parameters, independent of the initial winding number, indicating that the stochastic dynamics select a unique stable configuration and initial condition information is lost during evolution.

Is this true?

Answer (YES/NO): NO